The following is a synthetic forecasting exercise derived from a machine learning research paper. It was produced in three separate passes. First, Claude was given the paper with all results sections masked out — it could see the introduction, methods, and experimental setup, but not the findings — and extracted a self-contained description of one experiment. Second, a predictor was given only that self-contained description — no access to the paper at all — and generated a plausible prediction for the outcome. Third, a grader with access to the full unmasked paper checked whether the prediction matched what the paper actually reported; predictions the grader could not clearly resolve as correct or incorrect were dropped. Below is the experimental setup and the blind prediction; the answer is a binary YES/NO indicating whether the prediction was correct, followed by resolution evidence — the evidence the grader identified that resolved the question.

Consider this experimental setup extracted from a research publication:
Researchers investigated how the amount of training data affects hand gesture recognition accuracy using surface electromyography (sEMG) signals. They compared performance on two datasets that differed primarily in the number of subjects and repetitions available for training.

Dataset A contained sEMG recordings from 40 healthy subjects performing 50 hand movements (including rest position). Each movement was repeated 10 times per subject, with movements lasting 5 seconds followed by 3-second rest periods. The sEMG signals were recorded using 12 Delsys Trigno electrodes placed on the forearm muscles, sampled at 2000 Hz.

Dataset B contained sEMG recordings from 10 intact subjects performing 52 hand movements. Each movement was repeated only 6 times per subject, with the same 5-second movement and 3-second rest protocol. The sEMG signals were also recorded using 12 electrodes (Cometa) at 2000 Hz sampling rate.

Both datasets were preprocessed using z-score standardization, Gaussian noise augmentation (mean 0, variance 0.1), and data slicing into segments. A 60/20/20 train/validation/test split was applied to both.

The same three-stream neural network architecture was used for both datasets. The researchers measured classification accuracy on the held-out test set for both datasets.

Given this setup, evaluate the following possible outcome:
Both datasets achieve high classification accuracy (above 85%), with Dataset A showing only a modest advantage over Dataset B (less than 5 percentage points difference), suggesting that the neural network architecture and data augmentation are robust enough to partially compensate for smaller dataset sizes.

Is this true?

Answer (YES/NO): YES